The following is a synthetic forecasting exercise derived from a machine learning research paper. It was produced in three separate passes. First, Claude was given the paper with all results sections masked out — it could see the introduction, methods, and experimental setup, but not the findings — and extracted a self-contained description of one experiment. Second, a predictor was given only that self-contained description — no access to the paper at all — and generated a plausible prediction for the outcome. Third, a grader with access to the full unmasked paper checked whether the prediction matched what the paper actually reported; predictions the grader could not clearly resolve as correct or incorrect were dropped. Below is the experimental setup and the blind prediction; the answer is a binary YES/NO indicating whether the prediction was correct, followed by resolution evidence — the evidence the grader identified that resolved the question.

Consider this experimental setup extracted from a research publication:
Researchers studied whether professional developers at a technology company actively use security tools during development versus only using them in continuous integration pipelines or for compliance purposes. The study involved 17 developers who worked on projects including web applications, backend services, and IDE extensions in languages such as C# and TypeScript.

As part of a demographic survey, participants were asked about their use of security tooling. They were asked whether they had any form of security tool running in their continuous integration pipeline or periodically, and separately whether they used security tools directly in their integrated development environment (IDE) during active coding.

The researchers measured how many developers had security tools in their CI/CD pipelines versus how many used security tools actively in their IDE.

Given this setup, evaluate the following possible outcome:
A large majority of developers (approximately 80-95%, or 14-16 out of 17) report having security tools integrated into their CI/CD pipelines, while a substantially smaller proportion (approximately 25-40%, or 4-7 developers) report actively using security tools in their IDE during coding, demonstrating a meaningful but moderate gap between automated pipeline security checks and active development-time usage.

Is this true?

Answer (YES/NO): NO